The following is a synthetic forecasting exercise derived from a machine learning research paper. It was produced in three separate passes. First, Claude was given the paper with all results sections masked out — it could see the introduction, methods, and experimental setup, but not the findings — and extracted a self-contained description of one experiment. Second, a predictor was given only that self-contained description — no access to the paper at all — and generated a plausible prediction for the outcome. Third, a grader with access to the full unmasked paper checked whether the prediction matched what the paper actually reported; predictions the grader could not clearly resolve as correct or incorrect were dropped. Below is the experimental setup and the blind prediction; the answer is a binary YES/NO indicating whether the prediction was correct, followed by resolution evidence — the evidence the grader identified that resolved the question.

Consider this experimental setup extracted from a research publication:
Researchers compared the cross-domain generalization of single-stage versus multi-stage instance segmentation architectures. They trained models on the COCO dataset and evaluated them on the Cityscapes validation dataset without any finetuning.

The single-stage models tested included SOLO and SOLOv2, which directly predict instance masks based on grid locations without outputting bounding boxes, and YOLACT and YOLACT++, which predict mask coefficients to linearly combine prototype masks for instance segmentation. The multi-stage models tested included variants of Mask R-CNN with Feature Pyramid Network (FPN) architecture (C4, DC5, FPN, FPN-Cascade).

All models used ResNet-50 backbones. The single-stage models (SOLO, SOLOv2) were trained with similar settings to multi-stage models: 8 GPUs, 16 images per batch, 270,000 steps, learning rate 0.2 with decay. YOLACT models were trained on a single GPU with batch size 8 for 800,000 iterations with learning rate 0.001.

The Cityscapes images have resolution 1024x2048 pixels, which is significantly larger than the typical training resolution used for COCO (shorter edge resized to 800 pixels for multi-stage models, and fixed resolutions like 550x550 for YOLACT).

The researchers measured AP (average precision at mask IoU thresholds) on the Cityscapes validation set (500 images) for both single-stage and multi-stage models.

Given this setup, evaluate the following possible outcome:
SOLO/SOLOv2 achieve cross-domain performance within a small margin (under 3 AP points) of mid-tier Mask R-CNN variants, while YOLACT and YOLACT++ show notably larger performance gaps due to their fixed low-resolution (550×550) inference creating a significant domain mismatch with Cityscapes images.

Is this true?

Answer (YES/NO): NO